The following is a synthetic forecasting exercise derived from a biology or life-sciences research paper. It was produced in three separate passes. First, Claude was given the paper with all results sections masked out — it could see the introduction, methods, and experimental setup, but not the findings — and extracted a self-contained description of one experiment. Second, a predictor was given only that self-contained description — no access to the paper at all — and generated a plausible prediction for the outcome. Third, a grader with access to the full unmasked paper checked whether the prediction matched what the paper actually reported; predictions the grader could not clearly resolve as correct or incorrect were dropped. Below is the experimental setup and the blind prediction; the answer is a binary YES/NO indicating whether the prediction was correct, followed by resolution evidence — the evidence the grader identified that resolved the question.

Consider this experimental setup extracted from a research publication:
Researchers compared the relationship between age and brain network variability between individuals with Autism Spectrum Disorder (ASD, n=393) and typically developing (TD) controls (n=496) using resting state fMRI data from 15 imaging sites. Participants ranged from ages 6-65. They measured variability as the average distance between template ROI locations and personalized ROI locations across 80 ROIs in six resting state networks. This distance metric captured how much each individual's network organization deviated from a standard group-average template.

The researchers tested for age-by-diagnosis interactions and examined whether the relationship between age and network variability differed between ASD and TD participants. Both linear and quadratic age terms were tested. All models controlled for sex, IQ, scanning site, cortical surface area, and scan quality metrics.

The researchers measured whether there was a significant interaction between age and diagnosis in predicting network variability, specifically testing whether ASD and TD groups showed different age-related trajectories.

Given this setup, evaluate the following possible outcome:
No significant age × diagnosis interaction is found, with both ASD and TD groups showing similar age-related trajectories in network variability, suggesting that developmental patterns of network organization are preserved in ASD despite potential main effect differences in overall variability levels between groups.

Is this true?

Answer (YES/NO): NO